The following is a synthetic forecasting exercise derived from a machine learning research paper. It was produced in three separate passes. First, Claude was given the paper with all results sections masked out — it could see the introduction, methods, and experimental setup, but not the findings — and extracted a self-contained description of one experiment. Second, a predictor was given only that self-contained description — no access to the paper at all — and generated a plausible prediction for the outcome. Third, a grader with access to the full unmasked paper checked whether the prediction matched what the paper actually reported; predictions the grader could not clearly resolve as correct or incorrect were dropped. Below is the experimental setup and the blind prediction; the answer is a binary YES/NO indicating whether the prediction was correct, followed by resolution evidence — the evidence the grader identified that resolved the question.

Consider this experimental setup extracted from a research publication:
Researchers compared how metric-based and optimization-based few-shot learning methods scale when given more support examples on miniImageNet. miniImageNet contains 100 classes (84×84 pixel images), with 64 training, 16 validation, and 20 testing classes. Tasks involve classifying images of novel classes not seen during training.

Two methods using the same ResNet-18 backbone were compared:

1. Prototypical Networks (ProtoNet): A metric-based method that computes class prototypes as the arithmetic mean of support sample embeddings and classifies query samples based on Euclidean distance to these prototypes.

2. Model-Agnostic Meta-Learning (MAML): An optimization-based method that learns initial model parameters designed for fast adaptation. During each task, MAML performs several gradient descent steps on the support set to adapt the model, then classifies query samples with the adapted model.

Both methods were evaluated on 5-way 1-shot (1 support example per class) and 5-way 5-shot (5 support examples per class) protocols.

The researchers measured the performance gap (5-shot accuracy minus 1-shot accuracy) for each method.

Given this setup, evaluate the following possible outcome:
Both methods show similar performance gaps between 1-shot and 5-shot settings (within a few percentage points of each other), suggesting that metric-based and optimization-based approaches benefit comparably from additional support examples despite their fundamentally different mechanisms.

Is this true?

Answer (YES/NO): NO